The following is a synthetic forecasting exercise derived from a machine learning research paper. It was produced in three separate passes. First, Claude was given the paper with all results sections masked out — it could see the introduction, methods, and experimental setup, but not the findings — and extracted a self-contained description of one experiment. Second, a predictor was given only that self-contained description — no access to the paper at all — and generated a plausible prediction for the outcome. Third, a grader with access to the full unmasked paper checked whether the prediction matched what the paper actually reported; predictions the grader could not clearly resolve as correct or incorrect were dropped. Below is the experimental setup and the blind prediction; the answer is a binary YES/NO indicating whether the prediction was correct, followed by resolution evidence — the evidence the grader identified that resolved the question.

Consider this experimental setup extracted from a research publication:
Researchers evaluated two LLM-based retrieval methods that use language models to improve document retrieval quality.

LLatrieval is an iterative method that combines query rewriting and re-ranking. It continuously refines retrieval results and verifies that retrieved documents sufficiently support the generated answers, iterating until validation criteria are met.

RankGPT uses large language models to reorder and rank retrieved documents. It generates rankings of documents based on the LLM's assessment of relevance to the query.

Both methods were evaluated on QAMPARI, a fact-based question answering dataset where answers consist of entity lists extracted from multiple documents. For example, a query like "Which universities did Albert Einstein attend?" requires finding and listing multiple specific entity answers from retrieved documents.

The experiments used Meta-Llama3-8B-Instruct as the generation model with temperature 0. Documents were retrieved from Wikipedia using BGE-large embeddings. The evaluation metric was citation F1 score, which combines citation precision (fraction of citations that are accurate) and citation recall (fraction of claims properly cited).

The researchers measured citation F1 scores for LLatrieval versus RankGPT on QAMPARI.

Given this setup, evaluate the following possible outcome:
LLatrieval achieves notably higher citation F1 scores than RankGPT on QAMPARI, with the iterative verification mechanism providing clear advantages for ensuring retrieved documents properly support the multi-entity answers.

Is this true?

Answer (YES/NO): NO